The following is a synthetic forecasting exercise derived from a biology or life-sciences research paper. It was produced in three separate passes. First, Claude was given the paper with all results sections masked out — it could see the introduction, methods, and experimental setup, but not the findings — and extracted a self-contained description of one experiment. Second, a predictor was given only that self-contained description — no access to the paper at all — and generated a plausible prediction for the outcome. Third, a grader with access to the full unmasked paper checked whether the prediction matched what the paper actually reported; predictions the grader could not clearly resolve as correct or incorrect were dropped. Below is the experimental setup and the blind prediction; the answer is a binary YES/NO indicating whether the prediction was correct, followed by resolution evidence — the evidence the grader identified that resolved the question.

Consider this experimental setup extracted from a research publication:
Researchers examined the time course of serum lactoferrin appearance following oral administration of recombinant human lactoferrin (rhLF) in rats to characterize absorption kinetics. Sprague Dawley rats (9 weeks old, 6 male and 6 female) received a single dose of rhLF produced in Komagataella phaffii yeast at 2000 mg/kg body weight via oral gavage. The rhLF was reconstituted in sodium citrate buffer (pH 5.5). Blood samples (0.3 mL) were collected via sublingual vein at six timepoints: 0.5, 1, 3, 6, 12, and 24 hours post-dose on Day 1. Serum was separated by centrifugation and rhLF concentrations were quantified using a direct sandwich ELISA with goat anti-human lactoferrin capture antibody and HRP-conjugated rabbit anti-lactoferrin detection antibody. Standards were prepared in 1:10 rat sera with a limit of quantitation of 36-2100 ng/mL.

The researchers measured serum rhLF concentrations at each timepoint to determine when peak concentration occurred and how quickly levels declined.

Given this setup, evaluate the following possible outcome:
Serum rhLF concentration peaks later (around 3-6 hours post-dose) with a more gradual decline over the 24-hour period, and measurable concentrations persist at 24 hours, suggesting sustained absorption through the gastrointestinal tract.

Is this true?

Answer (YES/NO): NO